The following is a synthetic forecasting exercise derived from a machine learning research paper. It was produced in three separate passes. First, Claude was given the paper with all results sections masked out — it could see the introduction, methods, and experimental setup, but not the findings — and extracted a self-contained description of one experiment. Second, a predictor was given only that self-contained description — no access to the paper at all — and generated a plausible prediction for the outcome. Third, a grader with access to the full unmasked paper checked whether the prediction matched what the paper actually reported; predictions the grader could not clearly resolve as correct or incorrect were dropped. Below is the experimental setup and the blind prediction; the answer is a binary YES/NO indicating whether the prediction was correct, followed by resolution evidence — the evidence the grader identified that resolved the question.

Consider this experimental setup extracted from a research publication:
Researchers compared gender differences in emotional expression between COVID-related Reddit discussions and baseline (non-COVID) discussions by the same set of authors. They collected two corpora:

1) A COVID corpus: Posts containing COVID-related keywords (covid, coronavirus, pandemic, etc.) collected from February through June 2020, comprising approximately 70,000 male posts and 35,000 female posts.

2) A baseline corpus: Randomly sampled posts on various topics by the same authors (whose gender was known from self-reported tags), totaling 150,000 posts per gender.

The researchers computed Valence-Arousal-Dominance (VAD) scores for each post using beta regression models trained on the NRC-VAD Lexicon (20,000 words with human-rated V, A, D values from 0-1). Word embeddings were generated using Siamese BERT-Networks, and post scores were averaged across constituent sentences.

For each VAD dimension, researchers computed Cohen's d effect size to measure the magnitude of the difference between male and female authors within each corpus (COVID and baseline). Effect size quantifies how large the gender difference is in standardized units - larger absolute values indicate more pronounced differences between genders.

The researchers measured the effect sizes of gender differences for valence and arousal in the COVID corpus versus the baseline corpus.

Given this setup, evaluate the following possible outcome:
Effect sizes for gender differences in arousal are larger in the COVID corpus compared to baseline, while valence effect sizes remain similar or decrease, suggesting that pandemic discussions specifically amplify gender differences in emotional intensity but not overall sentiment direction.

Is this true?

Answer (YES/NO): NO